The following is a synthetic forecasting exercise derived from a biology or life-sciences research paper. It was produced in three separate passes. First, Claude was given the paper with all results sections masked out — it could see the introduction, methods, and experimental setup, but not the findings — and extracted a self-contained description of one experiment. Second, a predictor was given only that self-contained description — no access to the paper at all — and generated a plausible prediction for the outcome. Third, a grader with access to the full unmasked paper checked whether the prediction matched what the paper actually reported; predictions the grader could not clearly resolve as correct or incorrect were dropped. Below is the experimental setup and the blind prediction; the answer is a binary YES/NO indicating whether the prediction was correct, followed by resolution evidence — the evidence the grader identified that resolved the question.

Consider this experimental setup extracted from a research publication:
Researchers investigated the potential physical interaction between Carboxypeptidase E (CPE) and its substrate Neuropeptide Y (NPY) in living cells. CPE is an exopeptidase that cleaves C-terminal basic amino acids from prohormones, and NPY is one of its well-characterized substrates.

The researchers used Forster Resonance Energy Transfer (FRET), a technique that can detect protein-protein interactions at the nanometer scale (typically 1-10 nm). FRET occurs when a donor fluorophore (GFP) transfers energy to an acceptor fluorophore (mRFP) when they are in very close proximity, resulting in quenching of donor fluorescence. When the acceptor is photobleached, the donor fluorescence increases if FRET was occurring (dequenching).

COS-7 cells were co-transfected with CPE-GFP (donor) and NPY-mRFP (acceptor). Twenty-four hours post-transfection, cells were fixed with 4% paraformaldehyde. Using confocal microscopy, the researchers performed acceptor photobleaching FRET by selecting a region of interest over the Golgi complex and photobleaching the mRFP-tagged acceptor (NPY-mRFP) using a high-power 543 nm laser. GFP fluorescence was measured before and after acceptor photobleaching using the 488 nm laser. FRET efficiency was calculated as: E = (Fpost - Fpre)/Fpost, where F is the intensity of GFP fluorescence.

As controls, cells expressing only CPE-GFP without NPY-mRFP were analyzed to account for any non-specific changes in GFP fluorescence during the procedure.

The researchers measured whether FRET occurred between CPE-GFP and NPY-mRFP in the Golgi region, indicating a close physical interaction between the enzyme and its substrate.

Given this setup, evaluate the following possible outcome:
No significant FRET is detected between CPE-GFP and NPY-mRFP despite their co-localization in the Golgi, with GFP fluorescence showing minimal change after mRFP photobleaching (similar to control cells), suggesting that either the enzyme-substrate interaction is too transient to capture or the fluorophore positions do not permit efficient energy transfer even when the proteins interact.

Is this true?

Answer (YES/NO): NO